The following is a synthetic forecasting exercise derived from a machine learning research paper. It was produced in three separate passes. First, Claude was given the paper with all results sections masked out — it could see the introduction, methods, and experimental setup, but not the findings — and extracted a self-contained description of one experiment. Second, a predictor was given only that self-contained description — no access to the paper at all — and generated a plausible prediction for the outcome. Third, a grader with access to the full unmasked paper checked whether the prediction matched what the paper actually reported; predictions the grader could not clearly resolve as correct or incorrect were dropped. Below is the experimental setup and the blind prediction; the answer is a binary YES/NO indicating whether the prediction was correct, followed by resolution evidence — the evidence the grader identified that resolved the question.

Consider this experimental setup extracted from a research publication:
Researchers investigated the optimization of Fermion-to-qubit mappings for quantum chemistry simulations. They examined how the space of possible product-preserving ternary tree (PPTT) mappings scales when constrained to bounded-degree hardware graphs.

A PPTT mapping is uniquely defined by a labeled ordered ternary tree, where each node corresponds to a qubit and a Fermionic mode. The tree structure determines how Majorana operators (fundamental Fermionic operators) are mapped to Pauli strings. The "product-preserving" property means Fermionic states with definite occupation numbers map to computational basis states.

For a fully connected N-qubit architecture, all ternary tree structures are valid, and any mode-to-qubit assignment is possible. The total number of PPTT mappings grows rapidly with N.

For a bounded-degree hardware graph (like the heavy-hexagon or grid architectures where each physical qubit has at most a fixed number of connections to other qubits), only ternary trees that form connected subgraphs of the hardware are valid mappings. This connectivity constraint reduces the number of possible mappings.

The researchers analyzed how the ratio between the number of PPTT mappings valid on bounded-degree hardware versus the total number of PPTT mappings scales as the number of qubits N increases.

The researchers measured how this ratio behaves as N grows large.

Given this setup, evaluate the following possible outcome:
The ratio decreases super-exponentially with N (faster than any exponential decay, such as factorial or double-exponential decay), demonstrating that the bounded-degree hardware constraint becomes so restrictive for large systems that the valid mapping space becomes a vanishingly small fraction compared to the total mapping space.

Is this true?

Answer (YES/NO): NO